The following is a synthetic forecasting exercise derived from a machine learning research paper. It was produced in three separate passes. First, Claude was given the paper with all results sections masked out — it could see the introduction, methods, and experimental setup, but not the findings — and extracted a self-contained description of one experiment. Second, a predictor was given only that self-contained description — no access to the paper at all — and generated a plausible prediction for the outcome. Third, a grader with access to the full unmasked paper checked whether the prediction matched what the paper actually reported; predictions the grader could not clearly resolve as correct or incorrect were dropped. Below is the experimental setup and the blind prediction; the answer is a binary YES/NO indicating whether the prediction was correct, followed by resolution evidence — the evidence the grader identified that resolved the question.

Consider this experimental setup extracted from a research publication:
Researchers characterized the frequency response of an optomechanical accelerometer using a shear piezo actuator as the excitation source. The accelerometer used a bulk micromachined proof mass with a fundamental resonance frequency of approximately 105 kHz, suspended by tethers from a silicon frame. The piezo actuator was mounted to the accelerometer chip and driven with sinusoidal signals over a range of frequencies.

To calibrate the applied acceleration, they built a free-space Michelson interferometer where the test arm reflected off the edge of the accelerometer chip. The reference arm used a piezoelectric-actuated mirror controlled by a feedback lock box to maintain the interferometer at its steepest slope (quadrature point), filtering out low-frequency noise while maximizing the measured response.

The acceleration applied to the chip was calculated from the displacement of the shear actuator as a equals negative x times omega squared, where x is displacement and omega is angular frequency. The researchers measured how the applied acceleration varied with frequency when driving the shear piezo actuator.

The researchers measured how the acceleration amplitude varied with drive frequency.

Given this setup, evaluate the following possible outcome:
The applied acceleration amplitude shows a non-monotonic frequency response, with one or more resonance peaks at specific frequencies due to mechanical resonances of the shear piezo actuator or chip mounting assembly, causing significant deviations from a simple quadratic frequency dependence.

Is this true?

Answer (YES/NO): NO